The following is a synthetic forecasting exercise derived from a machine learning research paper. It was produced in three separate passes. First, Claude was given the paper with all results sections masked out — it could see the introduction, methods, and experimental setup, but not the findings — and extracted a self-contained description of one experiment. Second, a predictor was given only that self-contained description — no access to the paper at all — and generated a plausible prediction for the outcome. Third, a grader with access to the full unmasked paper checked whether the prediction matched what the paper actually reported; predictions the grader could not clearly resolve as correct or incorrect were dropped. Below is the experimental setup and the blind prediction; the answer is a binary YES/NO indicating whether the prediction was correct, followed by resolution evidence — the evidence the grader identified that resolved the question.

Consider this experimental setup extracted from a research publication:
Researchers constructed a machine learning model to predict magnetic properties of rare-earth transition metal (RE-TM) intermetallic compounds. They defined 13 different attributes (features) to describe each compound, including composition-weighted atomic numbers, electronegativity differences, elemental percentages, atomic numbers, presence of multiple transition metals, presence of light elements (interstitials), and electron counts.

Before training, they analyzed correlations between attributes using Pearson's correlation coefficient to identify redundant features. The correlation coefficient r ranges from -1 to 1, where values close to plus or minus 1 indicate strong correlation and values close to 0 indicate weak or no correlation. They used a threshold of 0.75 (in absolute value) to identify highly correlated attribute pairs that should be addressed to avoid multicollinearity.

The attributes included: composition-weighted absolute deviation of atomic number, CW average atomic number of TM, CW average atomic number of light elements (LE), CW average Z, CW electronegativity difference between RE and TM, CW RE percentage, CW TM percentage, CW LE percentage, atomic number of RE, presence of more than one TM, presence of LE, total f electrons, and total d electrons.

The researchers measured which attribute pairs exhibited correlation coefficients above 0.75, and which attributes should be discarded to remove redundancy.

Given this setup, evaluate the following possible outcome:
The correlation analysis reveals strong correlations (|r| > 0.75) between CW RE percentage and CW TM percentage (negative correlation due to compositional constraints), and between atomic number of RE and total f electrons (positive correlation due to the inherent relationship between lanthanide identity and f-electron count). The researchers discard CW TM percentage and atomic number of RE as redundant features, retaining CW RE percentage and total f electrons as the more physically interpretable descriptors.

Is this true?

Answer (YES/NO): NO